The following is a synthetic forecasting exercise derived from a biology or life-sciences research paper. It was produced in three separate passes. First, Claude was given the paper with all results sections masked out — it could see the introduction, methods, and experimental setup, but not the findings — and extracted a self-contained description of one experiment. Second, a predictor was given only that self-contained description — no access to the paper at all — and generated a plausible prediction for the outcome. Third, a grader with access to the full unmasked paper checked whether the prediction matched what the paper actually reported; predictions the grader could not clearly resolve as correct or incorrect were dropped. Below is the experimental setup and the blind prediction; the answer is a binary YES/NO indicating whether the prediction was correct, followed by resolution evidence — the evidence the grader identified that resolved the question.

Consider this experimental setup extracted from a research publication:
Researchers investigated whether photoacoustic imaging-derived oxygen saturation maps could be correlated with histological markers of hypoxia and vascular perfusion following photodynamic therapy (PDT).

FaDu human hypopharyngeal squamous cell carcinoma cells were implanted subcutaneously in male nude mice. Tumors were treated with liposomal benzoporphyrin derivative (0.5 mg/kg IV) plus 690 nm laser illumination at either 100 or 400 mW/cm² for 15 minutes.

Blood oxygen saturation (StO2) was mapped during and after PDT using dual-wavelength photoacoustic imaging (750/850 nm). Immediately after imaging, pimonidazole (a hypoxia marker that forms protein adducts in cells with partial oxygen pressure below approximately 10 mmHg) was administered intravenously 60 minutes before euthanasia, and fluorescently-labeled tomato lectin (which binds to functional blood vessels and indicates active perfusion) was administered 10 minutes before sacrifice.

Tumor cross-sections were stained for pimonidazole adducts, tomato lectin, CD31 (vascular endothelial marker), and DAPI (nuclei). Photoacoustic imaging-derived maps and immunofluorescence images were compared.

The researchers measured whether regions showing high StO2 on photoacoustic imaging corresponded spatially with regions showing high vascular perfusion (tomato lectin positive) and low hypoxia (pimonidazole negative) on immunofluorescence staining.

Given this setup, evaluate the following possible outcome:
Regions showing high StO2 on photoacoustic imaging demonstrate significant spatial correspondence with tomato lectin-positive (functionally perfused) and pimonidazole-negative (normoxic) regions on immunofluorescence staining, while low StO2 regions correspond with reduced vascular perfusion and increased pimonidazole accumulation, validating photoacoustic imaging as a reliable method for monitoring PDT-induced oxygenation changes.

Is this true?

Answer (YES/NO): YES